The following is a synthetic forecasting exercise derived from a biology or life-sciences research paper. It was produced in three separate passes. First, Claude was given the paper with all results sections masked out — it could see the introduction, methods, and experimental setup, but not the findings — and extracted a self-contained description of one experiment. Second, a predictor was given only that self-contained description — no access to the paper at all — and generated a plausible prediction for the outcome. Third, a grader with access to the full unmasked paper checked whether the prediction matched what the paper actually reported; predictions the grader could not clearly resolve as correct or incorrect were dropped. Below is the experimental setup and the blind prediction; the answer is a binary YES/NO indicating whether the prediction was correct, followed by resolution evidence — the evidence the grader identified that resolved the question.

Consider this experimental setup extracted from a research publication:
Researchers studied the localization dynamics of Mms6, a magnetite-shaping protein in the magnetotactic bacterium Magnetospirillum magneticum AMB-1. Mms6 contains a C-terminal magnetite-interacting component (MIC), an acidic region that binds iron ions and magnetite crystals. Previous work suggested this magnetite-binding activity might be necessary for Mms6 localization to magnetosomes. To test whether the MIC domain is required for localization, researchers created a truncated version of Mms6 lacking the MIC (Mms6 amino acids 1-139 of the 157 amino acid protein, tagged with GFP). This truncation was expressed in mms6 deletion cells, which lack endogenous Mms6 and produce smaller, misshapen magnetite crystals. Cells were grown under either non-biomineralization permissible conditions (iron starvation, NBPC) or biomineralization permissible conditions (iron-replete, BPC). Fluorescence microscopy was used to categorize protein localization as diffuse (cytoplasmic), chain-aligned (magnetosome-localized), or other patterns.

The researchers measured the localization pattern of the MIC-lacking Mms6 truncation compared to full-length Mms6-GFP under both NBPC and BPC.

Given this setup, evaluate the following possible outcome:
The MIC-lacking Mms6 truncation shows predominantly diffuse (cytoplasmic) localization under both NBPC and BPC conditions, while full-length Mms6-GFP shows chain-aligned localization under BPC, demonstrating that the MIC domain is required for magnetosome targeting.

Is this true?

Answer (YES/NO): NO